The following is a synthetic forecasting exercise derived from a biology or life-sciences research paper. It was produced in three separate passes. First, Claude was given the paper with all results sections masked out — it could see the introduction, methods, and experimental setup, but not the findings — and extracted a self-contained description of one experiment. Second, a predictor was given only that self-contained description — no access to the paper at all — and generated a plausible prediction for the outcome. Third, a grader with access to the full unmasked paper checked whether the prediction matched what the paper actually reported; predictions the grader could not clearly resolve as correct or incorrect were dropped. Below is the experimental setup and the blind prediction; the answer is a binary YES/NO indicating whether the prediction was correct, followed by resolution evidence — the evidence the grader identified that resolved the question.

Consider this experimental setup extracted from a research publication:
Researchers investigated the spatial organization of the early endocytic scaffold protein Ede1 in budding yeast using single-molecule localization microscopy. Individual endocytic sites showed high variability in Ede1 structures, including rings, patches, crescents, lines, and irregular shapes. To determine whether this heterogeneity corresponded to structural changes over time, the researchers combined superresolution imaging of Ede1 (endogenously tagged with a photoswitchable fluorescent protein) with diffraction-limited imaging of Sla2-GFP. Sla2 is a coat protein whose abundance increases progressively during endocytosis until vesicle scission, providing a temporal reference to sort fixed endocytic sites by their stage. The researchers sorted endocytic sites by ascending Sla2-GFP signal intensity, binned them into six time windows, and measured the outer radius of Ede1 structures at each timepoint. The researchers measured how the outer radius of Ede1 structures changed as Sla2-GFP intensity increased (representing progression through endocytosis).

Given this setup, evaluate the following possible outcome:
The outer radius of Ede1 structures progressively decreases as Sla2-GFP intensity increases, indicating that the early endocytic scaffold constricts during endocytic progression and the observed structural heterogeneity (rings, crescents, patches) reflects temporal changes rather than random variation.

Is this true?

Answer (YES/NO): NO